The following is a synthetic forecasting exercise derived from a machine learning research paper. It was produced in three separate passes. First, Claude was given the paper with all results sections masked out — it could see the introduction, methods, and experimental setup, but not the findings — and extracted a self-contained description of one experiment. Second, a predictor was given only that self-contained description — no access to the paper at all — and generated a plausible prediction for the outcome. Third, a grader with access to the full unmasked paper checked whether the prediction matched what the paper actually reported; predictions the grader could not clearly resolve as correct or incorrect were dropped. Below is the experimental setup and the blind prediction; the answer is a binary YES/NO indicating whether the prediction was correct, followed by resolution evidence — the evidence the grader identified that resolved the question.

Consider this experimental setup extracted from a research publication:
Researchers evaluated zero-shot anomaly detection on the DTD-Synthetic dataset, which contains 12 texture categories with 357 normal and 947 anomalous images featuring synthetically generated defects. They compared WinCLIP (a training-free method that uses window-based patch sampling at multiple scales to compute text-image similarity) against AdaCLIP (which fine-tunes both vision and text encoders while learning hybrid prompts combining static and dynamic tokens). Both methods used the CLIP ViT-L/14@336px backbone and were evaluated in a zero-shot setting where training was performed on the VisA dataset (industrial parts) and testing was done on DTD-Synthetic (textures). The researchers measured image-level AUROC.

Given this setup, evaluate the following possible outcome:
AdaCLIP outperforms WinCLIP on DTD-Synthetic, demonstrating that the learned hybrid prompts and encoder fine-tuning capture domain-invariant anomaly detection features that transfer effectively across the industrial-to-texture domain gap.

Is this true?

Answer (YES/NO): NO